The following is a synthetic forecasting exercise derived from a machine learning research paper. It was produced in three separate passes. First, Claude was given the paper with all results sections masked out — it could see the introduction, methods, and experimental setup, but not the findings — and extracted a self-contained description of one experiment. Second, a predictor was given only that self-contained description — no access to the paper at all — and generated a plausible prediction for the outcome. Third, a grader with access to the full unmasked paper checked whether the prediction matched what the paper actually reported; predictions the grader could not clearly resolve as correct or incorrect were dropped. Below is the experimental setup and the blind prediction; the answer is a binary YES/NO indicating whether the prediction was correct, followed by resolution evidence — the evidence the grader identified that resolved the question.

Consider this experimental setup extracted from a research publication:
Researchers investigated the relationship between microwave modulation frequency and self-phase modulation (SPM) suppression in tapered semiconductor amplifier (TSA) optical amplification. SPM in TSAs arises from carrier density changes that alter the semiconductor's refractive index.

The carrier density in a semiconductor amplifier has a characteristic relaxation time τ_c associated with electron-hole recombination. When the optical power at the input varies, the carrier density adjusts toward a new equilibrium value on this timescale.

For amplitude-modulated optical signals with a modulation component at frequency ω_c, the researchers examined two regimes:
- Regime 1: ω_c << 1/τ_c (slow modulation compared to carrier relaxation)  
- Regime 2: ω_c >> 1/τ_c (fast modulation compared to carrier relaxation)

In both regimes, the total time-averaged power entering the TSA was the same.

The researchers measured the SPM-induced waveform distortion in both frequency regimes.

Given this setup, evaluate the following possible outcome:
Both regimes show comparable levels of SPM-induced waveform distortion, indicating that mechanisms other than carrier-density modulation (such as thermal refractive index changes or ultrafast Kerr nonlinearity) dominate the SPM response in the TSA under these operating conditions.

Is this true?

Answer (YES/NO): NO